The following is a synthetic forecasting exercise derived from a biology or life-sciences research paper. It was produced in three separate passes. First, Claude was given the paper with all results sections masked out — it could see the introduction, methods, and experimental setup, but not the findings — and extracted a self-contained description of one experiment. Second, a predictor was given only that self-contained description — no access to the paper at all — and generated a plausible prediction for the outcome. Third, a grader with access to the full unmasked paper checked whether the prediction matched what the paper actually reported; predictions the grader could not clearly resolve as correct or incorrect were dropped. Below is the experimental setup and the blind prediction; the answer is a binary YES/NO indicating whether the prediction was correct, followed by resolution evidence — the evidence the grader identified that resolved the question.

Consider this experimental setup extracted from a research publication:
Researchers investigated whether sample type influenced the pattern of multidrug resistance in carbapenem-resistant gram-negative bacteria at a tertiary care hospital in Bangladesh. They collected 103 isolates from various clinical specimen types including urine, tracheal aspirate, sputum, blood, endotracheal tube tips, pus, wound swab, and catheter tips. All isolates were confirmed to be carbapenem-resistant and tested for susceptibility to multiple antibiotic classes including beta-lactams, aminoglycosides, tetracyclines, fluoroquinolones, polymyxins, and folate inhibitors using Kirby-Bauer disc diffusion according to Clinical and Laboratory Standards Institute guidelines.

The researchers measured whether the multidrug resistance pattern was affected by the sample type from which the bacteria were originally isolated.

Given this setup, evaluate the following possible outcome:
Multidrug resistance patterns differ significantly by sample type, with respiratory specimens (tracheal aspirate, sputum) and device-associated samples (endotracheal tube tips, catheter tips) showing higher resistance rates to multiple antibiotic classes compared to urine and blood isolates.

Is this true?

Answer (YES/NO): NO